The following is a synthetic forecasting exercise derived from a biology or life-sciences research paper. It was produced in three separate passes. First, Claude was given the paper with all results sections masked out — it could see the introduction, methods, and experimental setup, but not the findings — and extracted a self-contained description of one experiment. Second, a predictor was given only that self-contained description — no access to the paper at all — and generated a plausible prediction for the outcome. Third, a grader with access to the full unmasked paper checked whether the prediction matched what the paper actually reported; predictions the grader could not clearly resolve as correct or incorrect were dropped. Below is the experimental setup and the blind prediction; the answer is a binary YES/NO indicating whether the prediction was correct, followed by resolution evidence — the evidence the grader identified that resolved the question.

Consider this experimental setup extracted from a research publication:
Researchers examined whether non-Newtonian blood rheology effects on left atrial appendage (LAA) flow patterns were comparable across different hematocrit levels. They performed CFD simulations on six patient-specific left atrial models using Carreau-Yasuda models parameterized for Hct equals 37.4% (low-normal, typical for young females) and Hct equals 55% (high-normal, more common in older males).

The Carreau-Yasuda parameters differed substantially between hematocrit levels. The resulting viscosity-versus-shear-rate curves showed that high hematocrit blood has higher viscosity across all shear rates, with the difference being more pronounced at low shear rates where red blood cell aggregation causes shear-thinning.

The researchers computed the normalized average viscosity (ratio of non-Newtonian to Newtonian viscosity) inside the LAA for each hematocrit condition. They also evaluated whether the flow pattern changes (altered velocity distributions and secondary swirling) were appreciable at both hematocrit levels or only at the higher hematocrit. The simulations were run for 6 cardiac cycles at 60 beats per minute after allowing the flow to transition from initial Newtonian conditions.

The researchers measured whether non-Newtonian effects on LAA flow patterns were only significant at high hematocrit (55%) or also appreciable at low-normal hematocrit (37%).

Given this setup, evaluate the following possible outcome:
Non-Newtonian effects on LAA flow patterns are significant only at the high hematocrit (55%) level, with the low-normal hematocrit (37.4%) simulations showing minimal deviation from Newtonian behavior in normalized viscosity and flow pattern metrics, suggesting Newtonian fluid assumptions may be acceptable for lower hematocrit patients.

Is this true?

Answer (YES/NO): NO